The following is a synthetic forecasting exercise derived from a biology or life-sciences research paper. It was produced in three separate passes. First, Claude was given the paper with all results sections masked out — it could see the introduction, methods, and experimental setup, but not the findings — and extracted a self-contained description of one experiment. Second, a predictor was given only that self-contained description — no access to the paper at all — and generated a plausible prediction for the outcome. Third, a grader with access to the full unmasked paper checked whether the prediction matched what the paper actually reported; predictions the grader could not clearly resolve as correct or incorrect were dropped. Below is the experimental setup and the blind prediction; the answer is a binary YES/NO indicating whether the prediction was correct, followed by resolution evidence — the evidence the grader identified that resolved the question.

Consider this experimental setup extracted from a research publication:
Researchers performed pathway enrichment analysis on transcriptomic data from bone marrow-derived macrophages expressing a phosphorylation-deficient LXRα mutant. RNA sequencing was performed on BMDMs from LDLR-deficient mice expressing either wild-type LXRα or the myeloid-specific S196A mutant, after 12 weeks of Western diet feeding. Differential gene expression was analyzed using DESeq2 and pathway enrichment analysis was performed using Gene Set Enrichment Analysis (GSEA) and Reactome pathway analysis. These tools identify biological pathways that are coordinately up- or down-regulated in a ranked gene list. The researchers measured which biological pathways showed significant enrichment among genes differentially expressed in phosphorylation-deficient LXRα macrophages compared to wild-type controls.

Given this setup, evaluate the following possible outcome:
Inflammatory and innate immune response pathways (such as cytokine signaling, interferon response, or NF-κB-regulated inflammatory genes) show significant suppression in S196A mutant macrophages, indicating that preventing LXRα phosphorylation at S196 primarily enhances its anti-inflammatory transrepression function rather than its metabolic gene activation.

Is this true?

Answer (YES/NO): NO